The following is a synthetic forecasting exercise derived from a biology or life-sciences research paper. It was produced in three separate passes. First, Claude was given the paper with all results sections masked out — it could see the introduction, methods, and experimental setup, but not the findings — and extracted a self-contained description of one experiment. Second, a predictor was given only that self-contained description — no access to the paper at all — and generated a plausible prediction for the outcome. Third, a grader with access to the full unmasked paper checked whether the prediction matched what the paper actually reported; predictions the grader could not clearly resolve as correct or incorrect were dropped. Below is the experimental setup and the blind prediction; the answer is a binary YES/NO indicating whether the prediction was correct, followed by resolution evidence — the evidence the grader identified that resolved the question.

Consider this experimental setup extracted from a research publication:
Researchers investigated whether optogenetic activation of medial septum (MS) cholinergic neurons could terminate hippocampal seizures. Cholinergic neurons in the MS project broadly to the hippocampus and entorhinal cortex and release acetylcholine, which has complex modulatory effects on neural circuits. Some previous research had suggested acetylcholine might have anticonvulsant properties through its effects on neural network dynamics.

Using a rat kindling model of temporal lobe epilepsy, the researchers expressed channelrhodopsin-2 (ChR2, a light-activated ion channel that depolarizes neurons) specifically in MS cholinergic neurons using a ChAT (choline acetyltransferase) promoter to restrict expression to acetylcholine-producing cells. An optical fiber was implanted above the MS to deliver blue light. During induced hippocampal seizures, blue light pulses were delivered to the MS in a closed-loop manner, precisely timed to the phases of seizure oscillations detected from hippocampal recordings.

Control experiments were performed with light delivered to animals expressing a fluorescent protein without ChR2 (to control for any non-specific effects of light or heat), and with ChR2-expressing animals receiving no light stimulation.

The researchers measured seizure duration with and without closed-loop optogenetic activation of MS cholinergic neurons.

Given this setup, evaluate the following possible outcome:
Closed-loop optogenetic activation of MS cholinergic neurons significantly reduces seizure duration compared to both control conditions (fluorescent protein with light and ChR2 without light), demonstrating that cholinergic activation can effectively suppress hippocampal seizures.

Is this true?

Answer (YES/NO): NO